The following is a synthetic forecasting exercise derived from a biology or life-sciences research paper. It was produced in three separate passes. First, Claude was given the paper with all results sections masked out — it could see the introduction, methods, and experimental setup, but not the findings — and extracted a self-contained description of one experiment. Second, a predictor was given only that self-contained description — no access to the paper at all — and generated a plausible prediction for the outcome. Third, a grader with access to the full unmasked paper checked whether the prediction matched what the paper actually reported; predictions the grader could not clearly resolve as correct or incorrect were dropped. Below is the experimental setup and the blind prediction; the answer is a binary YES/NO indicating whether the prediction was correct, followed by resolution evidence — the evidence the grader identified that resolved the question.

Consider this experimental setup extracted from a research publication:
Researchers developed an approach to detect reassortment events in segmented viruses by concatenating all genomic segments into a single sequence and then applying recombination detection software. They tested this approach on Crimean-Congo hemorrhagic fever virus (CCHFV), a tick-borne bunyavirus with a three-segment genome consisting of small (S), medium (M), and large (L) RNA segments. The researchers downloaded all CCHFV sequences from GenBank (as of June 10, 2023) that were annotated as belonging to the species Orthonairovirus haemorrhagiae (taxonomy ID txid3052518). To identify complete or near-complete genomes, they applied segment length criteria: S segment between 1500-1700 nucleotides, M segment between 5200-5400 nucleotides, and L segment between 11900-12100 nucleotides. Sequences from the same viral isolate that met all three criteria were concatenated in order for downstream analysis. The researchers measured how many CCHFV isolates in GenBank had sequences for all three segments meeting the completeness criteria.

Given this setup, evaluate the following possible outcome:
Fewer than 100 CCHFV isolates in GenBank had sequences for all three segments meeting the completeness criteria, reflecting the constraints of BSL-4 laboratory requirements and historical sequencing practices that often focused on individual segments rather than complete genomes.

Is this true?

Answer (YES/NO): NO